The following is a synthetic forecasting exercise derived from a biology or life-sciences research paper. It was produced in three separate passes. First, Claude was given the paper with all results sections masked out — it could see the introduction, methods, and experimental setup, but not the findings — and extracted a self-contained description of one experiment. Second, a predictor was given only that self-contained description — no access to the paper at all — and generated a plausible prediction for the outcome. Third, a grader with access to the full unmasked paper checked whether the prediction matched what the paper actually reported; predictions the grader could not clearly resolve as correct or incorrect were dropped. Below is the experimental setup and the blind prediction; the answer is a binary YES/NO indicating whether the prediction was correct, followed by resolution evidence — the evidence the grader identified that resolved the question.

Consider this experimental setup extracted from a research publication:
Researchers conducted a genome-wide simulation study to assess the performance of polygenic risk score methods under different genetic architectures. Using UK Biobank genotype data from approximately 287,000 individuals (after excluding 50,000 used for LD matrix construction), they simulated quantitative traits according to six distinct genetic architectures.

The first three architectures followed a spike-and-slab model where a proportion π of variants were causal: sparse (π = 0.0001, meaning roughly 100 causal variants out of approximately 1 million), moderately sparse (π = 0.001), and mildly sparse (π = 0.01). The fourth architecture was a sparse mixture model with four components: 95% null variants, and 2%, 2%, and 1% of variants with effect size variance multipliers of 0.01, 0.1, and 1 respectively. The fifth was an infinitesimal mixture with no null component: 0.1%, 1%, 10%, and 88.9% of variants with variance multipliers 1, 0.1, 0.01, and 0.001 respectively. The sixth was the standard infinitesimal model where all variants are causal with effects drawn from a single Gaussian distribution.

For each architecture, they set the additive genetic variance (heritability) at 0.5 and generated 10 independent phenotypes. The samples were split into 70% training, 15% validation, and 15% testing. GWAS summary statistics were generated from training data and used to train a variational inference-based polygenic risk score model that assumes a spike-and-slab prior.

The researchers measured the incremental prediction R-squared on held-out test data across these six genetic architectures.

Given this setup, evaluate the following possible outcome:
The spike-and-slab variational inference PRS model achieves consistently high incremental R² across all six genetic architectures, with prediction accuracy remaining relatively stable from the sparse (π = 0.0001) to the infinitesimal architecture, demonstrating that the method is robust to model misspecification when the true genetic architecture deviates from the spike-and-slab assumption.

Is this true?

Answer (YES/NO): NO